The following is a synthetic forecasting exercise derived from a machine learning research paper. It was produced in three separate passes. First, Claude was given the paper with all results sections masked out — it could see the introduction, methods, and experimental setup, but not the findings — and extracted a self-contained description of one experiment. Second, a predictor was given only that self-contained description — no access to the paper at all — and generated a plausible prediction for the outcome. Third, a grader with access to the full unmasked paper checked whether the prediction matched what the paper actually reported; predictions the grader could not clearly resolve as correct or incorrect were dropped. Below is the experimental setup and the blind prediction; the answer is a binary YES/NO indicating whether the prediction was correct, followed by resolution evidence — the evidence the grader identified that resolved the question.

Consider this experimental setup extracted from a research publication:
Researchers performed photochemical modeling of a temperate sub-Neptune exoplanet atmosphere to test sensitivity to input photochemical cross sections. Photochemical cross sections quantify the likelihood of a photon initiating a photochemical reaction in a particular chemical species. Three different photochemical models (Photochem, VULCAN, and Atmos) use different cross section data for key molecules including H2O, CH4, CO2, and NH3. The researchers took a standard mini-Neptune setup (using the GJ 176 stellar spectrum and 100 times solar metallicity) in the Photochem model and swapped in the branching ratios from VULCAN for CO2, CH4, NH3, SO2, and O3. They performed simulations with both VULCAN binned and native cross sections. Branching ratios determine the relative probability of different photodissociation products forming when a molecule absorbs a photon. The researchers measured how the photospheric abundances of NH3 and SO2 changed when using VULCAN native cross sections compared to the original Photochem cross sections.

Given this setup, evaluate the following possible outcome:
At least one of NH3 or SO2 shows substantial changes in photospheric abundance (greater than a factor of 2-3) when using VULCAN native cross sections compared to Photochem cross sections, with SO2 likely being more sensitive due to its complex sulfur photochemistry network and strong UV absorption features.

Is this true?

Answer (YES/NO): NO